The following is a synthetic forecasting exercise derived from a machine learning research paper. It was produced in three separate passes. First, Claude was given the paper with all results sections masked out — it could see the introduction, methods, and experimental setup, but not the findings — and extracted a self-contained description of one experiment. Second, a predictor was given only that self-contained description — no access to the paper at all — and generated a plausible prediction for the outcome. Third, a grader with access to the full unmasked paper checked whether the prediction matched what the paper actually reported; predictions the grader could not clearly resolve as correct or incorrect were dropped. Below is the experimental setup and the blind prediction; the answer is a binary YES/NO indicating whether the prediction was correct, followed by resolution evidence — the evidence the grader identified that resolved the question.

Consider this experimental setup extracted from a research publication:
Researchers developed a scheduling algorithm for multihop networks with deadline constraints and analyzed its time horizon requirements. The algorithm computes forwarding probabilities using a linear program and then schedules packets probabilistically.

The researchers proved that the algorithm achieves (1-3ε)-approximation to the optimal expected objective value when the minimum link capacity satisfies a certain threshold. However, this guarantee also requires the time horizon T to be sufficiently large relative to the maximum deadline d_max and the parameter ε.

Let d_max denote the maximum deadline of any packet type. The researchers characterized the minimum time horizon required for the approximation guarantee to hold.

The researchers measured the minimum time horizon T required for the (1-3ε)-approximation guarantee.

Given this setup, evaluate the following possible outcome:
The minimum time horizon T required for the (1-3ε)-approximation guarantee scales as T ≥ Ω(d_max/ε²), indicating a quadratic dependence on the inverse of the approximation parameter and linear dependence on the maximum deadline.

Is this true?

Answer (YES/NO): NO